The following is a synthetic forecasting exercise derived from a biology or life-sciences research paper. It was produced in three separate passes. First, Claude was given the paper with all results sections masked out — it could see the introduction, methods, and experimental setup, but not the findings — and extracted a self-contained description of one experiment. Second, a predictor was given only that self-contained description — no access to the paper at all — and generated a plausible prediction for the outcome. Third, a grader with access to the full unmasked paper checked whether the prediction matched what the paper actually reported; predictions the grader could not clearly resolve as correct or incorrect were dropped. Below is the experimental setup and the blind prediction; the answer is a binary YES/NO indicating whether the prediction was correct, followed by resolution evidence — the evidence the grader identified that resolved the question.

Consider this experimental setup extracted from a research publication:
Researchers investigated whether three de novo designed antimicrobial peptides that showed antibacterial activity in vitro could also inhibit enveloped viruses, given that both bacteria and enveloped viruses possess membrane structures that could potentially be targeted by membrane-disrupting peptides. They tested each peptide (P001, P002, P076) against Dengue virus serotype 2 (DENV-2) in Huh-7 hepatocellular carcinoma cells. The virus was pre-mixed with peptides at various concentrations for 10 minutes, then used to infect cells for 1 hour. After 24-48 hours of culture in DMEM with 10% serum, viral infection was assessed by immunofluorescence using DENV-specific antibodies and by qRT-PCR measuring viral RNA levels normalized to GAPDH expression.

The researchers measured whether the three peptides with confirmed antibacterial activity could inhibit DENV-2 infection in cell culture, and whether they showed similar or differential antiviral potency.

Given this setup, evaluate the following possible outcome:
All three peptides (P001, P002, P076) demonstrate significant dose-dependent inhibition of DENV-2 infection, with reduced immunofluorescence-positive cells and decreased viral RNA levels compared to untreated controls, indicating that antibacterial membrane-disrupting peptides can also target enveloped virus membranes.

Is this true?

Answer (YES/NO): NO